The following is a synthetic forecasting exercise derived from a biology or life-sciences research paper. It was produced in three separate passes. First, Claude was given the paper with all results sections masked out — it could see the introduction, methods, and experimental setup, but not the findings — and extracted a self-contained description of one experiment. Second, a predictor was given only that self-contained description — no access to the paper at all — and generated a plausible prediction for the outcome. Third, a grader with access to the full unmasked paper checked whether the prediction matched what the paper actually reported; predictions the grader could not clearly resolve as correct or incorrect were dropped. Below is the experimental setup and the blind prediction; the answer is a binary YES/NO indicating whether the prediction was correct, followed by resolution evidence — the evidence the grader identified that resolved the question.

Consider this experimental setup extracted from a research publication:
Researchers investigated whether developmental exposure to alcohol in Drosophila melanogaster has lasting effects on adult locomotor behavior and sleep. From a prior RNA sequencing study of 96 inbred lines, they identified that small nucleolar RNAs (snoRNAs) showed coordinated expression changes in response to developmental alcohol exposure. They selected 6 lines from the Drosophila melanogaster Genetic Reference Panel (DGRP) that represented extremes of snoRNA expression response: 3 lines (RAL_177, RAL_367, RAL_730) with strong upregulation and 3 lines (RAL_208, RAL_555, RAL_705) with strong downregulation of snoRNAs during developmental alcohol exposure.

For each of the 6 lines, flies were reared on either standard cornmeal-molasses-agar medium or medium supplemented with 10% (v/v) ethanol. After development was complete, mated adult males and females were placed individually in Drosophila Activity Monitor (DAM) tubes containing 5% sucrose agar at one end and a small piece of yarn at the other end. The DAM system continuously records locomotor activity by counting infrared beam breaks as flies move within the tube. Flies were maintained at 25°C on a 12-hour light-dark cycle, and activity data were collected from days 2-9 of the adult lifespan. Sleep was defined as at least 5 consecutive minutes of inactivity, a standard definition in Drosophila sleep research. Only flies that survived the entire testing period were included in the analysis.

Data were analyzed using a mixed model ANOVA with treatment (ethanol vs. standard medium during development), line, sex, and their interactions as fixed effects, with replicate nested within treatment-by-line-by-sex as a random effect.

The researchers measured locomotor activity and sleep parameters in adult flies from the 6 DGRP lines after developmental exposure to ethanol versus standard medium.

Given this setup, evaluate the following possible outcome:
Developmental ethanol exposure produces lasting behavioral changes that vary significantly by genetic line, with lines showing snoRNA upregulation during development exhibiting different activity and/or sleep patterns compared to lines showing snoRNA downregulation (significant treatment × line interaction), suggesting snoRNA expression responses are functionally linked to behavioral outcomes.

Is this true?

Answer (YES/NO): NO